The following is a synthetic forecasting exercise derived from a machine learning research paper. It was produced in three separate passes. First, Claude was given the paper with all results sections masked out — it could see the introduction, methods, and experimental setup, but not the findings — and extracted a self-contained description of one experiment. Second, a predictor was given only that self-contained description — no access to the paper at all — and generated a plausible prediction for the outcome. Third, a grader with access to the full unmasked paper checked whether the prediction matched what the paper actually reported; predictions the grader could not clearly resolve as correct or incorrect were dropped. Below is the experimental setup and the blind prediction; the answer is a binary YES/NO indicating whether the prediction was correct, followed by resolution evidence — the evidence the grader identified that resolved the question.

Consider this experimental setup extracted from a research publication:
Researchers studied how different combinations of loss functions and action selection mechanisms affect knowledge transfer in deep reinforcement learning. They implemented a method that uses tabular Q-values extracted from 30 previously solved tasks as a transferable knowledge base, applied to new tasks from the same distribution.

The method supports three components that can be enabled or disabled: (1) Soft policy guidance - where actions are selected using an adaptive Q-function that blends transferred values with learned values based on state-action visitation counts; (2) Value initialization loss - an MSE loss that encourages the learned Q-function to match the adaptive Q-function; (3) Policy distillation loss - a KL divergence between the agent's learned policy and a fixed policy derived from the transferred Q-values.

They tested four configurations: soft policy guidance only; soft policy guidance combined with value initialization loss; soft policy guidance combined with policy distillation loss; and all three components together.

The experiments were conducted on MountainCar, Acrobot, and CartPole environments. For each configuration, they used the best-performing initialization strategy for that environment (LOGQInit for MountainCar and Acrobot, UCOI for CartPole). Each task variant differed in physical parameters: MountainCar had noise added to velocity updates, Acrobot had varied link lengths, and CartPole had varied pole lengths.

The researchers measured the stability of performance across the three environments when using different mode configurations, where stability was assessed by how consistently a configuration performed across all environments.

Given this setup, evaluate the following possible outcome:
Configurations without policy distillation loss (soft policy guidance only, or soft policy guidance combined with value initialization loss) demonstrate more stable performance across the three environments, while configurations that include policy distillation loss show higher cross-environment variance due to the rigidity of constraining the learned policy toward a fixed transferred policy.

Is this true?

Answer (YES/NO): NO